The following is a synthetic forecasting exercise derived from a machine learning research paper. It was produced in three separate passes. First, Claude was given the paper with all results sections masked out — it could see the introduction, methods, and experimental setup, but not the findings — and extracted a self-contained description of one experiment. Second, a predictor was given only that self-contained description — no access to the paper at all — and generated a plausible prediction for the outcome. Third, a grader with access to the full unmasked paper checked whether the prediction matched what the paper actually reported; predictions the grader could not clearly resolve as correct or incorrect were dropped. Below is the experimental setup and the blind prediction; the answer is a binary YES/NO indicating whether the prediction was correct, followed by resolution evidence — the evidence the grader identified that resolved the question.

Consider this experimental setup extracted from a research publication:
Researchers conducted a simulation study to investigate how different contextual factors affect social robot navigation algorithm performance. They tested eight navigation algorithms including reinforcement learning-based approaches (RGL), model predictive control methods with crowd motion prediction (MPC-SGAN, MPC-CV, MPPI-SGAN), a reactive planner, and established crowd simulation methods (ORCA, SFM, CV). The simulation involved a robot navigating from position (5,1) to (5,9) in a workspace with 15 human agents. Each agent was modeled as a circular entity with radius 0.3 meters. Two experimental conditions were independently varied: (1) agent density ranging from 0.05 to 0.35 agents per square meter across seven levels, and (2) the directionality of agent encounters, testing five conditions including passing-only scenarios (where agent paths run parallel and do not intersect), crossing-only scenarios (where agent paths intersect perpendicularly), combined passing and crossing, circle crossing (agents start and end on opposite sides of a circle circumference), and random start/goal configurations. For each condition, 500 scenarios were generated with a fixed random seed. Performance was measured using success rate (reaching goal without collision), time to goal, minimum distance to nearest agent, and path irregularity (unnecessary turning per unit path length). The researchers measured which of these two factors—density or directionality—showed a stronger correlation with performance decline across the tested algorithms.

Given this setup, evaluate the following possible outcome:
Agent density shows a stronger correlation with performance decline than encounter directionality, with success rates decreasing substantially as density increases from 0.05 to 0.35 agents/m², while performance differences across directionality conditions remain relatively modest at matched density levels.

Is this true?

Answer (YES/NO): YES